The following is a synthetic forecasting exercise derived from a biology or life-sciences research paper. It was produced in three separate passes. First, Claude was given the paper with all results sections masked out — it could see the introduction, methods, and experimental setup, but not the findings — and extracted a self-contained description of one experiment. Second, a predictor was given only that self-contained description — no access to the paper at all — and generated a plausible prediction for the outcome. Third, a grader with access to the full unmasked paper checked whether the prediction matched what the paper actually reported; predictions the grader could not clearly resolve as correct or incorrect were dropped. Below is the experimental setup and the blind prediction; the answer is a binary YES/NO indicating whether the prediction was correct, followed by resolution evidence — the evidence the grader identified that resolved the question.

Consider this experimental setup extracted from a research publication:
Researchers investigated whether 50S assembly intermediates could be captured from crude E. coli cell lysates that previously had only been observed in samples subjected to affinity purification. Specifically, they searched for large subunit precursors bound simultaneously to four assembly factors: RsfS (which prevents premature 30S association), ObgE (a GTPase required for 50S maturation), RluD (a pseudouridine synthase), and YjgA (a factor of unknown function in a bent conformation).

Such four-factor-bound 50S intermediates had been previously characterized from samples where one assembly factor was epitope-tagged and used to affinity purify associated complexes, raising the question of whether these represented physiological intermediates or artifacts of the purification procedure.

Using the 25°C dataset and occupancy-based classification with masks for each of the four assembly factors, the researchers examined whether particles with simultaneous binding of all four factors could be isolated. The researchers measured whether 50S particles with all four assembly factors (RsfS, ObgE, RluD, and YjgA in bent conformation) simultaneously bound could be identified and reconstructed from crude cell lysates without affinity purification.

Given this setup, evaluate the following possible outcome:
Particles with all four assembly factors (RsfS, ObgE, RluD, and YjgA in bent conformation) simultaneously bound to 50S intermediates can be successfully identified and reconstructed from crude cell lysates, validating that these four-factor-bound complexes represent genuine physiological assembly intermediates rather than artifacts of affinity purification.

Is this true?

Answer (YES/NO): YES